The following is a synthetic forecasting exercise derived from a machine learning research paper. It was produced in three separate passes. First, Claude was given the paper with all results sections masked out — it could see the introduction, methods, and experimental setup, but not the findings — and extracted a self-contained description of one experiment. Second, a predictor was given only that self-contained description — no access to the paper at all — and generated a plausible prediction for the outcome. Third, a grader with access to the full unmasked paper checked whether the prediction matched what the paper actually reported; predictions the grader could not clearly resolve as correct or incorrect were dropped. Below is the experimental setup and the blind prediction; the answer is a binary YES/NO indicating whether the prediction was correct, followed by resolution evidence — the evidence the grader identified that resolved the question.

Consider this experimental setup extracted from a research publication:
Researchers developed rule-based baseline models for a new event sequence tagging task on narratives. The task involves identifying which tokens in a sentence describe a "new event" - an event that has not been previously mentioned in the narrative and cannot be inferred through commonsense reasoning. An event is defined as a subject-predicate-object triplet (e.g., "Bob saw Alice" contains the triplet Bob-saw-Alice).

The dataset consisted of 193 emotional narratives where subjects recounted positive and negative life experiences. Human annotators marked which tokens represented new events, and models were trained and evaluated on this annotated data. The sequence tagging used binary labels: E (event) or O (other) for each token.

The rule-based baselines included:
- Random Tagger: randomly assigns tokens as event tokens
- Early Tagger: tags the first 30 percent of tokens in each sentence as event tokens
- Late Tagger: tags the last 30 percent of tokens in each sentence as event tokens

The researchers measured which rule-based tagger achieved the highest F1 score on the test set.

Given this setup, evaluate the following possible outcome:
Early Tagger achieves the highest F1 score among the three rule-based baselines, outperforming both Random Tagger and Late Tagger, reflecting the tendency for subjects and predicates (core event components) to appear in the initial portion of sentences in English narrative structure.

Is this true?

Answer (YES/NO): NO